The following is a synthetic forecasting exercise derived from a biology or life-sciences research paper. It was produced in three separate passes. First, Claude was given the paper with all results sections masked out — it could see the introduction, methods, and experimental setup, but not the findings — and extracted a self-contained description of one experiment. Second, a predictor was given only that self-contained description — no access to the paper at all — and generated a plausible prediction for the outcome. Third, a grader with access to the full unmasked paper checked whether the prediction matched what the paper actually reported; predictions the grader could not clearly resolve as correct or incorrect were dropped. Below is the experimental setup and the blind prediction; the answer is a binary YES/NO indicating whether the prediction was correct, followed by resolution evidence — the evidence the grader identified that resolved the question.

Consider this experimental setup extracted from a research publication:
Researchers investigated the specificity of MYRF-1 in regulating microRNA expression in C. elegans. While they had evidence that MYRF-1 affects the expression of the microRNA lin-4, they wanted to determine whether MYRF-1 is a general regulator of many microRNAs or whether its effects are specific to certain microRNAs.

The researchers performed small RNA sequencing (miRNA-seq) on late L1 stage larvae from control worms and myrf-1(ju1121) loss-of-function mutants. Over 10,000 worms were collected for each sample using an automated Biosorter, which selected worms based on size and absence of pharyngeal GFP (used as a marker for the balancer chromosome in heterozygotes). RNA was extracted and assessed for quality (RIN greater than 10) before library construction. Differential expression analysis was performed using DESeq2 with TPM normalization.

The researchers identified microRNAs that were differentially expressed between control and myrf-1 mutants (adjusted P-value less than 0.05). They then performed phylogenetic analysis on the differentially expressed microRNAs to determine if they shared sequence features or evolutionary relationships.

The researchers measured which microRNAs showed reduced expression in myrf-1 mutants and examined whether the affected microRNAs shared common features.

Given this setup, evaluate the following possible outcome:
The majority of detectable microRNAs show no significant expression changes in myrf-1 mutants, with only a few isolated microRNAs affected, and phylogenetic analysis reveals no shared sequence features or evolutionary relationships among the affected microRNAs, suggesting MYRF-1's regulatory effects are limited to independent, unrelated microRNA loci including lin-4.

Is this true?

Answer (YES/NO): NO